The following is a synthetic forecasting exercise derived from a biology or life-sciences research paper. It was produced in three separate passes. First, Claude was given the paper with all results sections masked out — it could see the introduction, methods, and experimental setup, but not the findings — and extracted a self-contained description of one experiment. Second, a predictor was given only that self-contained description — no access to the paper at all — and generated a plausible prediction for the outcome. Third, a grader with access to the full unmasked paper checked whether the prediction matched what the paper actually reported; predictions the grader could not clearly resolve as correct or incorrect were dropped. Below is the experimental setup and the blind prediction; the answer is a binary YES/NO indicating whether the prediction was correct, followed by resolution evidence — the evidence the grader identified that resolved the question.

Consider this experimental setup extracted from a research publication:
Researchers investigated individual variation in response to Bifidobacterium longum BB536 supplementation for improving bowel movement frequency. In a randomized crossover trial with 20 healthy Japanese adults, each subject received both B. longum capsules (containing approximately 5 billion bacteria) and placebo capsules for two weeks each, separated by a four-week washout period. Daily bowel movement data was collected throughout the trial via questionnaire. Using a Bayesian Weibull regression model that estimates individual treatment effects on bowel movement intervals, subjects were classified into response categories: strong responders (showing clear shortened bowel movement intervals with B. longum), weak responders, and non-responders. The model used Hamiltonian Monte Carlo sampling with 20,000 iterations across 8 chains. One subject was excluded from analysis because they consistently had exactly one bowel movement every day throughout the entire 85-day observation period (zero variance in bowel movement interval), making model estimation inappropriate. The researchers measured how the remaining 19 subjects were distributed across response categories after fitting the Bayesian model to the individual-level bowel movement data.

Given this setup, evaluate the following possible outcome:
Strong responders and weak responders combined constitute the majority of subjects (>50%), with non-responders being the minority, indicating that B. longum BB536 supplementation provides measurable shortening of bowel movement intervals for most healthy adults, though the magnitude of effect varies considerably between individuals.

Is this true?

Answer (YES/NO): YES